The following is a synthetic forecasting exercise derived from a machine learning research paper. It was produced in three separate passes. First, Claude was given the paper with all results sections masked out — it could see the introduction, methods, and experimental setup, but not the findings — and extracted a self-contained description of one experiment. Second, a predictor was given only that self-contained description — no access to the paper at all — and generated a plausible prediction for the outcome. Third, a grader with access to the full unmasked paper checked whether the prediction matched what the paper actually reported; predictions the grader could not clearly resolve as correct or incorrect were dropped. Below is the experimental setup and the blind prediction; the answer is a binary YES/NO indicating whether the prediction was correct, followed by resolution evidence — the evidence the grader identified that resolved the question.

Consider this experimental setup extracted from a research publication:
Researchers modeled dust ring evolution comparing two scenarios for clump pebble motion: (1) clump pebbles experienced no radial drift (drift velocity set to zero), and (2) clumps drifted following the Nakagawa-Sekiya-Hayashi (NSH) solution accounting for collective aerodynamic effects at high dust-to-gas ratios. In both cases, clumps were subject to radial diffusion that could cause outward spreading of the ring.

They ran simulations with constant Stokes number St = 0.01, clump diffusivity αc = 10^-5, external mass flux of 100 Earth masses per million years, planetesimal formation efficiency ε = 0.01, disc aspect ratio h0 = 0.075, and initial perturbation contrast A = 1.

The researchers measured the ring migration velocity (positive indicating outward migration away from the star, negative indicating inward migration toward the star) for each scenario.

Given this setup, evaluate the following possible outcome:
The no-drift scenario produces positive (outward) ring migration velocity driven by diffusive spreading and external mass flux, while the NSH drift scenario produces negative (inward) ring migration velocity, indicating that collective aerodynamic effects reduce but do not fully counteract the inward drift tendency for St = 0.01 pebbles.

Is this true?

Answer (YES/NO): NO